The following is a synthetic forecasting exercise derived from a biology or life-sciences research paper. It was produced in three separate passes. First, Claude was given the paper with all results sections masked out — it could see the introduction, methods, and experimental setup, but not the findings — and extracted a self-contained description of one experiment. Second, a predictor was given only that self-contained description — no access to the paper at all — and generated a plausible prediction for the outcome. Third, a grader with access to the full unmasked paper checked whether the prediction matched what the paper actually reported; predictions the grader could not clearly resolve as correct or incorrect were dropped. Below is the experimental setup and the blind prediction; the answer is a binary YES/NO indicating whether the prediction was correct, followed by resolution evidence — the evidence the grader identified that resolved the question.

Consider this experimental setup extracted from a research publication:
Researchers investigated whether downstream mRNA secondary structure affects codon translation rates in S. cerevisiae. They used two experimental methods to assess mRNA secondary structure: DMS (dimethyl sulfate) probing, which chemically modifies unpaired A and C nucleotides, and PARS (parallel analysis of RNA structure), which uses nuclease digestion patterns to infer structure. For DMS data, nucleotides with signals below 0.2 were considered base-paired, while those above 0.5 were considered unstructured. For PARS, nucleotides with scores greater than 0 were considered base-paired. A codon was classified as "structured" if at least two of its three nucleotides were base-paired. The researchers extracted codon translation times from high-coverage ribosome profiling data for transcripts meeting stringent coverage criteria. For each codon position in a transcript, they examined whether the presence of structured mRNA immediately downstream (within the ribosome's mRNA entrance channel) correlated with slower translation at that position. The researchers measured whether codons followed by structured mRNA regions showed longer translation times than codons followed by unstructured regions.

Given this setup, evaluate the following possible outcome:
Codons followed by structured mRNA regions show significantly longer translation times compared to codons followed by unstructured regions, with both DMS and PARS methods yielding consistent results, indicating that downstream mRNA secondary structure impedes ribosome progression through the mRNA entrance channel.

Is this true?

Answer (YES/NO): YES